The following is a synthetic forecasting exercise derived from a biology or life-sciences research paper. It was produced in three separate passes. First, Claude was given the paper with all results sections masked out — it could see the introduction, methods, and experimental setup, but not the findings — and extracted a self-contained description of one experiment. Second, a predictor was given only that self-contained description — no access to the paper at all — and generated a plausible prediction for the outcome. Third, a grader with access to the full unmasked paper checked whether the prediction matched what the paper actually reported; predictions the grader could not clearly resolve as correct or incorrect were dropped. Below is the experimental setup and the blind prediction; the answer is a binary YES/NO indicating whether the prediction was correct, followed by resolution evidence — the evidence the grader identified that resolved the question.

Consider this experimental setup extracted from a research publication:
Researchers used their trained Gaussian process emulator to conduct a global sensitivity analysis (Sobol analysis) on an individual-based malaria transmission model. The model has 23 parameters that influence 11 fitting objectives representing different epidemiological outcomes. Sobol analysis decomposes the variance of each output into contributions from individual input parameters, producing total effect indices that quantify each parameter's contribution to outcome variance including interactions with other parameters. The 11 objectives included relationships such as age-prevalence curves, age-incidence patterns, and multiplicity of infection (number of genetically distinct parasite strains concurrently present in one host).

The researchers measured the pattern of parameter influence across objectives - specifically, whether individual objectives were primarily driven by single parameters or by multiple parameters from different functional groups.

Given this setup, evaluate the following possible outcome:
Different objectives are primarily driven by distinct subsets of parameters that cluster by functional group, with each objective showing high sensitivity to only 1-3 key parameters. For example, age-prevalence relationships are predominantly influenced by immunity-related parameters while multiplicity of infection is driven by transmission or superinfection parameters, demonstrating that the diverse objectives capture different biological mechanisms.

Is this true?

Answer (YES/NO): NO